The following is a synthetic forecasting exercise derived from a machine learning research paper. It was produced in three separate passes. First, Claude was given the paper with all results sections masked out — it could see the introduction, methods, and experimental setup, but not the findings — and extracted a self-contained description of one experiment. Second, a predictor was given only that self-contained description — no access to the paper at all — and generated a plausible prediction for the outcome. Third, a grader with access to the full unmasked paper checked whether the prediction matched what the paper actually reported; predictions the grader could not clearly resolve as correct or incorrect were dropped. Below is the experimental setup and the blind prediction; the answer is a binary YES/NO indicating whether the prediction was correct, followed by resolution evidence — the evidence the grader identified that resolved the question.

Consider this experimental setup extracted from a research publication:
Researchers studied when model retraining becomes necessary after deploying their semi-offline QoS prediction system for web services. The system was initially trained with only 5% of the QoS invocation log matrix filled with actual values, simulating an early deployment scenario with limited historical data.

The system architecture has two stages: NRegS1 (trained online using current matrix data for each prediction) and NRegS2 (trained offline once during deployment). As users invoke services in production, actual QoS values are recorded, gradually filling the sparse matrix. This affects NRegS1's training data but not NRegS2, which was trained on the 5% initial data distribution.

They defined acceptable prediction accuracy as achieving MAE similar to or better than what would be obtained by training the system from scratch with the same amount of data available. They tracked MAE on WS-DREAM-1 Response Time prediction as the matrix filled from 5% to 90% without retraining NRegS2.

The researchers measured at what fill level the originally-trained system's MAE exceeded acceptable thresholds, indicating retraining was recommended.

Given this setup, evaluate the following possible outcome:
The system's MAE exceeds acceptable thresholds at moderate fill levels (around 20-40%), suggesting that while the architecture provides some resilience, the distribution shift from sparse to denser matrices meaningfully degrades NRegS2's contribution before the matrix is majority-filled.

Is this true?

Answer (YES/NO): NO